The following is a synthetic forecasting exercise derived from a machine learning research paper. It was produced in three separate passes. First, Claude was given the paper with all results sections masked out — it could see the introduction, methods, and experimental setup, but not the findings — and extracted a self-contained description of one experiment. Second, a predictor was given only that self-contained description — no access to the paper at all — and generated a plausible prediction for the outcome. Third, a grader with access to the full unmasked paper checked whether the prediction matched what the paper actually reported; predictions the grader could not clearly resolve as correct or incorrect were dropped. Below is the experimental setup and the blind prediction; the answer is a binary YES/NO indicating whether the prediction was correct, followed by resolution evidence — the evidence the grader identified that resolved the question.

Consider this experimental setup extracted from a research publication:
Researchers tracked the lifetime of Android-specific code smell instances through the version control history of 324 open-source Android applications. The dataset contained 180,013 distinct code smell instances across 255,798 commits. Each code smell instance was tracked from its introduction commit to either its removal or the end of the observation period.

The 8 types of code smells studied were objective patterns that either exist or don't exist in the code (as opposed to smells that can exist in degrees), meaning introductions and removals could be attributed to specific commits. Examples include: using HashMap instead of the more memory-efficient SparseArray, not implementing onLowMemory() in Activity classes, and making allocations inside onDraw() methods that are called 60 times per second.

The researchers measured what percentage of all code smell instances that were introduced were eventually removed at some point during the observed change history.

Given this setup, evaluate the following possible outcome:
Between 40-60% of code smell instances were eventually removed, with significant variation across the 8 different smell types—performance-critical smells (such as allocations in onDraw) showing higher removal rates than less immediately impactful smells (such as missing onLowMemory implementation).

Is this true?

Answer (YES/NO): NO